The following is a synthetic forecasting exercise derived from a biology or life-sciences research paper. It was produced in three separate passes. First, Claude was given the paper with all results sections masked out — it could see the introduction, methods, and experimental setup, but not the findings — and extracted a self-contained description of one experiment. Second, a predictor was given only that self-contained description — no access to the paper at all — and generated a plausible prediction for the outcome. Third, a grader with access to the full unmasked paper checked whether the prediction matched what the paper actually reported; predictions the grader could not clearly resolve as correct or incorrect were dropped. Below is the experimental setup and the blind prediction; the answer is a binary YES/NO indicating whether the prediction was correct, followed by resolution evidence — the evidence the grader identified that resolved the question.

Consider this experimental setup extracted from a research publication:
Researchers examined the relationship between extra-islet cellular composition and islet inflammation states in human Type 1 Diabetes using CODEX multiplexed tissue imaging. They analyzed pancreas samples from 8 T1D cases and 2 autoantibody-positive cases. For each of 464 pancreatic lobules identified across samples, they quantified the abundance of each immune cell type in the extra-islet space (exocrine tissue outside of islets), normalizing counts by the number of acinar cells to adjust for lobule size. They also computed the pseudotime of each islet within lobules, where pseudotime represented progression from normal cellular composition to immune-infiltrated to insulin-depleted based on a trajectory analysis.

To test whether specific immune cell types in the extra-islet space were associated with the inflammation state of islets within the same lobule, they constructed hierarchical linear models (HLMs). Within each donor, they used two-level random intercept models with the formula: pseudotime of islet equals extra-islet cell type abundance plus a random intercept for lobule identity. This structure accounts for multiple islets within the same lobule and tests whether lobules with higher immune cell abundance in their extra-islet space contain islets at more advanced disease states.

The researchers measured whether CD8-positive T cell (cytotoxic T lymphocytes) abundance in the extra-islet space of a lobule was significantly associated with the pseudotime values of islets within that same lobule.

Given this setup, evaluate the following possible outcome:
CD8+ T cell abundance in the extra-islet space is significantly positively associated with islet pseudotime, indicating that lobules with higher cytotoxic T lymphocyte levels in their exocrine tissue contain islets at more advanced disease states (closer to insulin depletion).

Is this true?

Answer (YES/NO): NO